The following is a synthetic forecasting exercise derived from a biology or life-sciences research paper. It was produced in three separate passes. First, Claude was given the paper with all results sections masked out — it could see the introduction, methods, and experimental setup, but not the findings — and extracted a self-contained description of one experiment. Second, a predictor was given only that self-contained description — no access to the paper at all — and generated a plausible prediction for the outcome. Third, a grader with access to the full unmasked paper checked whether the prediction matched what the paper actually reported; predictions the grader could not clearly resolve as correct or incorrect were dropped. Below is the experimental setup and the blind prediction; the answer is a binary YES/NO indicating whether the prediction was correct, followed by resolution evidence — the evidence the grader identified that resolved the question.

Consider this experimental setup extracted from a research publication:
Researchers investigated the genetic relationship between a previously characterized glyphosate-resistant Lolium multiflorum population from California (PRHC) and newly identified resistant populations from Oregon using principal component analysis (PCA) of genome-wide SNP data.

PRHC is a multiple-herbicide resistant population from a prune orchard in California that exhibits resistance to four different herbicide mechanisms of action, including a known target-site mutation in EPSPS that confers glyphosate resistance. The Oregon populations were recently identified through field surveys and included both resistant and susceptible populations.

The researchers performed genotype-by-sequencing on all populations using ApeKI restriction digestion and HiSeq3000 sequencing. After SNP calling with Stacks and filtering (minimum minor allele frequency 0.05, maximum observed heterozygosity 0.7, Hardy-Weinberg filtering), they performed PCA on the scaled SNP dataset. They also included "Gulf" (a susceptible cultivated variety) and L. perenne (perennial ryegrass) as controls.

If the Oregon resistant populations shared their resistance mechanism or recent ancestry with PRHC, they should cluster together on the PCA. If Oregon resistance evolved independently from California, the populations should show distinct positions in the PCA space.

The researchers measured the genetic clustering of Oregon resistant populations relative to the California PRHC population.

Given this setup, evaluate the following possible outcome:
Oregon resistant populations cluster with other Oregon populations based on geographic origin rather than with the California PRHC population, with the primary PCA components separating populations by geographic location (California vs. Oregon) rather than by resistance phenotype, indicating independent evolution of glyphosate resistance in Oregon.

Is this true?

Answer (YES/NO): YES